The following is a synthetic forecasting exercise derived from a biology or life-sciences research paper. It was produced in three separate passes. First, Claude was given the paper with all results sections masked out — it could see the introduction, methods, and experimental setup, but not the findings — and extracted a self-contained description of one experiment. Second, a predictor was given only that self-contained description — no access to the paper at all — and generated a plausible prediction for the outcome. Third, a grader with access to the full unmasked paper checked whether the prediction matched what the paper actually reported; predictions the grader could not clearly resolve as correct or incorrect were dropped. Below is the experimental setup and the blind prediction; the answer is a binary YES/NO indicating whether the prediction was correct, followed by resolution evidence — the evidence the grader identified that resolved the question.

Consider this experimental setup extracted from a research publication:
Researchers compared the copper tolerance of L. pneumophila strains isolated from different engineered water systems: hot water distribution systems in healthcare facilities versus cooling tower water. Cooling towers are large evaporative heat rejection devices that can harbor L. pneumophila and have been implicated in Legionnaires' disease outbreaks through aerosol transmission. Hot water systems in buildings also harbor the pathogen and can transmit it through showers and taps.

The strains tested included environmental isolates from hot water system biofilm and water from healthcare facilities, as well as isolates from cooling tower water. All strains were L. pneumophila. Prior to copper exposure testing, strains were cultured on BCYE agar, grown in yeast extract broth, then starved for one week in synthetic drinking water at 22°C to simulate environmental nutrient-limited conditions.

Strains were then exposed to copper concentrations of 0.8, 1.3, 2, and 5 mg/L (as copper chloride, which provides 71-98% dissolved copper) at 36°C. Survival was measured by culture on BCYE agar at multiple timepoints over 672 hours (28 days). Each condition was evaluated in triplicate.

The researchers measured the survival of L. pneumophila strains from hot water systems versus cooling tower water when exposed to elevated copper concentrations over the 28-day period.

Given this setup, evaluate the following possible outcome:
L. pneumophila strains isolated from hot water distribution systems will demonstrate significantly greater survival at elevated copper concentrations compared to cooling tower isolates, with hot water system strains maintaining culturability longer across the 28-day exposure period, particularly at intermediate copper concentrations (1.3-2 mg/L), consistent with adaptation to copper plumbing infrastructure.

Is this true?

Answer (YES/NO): NO